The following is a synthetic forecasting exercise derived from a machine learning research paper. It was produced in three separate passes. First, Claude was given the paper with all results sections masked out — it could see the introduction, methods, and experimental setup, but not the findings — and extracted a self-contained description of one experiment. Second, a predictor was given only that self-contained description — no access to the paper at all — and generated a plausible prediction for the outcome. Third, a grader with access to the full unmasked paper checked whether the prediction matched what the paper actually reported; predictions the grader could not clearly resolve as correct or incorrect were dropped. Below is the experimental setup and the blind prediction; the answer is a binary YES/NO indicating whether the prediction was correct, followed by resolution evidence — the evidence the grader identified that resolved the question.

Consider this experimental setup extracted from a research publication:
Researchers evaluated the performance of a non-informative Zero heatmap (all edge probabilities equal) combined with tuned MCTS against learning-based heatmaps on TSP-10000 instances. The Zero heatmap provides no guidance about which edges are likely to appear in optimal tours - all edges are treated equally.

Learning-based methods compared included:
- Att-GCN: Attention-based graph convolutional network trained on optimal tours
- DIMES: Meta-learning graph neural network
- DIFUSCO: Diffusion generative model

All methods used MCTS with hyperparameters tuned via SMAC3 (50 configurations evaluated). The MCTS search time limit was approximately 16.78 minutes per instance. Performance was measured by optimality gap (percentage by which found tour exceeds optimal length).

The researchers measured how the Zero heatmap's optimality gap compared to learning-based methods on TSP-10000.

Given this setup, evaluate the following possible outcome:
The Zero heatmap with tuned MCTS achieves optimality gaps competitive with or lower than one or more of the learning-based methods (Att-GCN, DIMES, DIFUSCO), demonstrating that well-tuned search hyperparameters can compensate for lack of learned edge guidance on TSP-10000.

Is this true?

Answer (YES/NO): NO